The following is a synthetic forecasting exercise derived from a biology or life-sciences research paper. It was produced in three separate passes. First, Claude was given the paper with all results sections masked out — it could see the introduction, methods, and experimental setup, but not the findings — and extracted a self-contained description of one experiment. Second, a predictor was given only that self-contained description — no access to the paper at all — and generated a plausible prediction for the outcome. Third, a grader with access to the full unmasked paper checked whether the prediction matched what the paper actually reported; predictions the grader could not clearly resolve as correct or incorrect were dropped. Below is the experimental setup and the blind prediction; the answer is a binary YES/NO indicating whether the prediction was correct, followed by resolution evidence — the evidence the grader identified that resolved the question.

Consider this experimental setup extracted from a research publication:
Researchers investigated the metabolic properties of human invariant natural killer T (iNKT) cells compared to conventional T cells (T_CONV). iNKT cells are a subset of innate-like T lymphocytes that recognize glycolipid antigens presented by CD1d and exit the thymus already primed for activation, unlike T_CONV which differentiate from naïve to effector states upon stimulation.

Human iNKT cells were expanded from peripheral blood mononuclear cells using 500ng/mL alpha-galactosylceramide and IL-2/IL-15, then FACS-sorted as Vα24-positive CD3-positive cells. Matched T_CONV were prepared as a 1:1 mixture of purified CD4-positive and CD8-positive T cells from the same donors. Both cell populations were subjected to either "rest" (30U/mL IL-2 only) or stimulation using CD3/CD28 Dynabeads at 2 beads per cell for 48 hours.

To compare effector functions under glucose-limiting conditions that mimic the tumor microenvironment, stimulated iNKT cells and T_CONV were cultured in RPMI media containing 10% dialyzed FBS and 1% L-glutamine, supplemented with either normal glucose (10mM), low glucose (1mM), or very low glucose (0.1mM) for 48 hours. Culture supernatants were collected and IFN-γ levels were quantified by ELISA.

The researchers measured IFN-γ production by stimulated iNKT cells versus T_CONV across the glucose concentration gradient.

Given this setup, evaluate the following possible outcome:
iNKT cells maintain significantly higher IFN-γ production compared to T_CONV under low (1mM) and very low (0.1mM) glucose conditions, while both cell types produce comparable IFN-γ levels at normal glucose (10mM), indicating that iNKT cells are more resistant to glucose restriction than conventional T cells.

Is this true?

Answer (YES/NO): YES